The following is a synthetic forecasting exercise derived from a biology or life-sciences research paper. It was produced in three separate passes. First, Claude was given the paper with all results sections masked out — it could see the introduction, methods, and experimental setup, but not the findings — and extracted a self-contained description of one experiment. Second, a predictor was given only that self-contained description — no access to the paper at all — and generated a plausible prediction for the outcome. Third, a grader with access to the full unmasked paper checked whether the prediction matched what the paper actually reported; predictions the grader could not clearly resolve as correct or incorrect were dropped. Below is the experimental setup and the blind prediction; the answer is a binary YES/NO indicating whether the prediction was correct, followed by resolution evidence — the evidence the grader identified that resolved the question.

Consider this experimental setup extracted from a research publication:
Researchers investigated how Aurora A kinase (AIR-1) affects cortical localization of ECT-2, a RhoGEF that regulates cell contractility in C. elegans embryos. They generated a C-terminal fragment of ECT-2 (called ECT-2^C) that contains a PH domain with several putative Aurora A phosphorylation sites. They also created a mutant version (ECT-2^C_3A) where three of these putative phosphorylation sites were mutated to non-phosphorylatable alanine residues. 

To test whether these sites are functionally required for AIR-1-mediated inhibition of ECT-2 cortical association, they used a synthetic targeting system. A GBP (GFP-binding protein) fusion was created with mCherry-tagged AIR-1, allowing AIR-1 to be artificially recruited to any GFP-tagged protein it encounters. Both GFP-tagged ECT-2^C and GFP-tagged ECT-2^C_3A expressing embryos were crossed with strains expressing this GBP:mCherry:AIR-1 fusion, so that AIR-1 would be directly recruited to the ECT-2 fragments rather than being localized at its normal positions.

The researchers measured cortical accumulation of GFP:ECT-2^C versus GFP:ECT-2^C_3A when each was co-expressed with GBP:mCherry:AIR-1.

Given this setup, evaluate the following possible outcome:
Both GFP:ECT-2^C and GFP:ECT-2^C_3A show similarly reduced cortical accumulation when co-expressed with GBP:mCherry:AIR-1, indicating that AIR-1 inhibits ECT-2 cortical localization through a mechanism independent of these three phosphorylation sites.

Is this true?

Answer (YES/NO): NO